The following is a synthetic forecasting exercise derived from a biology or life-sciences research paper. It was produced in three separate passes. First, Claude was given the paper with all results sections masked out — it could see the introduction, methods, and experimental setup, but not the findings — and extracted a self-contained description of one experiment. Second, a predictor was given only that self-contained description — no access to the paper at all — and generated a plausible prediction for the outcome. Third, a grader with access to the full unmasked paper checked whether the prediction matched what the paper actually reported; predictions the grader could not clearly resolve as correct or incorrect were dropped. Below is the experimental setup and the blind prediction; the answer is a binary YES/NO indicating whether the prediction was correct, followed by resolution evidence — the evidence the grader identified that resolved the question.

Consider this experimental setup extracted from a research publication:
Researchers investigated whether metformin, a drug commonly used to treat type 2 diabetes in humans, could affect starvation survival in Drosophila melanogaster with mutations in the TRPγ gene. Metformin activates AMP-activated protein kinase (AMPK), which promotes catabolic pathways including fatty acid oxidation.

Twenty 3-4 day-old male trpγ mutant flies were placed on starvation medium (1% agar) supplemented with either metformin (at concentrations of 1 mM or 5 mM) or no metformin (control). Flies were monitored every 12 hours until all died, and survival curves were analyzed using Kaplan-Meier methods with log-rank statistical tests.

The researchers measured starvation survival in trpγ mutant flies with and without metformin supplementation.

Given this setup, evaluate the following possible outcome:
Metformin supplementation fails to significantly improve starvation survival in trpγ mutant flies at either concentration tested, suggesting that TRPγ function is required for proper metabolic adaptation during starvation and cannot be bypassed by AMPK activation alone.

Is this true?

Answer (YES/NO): NO